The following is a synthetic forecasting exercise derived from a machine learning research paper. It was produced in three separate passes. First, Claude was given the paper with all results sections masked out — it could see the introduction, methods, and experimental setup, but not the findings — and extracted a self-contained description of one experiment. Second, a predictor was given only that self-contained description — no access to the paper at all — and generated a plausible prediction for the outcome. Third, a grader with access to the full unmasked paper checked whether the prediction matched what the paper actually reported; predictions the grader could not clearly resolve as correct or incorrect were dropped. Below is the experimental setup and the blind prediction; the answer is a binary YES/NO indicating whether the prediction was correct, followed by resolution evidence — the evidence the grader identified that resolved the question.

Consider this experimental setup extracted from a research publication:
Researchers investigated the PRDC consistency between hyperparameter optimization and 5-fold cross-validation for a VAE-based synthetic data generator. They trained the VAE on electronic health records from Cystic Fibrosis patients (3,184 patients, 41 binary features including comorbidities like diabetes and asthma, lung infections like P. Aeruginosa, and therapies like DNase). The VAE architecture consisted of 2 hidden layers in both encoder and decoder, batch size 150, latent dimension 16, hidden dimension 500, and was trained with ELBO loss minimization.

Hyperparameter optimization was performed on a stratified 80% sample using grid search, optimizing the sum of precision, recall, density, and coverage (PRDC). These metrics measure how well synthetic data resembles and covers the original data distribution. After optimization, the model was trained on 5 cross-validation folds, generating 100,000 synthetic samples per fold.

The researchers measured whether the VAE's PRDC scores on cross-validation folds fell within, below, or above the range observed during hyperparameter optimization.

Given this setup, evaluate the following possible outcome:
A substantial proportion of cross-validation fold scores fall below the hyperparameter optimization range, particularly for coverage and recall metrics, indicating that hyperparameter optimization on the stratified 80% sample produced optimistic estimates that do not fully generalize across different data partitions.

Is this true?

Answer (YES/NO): NO